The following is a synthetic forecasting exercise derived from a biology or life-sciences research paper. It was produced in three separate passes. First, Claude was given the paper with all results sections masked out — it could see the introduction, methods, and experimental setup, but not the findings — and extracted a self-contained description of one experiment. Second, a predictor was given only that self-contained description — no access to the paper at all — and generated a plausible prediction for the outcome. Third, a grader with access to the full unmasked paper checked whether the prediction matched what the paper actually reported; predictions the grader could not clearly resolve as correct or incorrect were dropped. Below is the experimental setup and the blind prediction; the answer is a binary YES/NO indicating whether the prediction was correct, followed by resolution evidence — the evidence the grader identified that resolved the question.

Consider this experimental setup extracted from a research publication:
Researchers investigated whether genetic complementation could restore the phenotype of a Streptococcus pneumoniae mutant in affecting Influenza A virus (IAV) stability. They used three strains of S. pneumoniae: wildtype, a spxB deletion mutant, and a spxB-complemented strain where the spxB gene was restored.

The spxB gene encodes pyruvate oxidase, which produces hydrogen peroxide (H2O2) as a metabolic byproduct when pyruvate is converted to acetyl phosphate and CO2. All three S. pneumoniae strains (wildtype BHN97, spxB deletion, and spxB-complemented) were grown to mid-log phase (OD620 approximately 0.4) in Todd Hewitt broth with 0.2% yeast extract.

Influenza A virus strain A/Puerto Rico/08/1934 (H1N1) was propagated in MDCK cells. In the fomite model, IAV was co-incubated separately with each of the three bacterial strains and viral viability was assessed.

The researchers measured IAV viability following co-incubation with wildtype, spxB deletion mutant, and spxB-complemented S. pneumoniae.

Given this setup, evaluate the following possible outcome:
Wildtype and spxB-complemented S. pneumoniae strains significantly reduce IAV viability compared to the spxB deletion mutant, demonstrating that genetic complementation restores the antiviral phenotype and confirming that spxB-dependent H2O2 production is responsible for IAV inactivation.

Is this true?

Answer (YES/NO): YES